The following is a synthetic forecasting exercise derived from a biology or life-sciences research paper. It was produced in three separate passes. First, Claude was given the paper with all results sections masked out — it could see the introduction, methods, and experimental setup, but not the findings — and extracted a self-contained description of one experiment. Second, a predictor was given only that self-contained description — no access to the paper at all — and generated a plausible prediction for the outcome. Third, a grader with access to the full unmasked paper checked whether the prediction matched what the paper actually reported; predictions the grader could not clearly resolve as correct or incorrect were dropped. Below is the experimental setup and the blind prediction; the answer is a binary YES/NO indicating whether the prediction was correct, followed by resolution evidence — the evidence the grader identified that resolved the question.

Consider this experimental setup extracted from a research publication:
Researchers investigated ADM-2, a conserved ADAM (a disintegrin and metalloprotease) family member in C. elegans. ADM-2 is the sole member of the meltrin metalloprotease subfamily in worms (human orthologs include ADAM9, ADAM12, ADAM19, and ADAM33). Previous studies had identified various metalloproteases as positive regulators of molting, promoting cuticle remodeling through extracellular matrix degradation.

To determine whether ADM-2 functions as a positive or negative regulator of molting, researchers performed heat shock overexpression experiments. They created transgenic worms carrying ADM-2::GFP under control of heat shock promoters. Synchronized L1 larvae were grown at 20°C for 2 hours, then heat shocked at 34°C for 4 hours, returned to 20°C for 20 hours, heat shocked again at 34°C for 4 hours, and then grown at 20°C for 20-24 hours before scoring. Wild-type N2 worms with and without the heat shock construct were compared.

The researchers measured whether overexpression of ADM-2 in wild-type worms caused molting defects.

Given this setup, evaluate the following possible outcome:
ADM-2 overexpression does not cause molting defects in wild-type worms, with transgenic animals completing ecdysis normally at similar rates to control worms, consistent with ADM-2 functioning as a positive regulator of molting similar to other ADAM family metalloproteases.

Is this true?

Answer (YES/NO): NO